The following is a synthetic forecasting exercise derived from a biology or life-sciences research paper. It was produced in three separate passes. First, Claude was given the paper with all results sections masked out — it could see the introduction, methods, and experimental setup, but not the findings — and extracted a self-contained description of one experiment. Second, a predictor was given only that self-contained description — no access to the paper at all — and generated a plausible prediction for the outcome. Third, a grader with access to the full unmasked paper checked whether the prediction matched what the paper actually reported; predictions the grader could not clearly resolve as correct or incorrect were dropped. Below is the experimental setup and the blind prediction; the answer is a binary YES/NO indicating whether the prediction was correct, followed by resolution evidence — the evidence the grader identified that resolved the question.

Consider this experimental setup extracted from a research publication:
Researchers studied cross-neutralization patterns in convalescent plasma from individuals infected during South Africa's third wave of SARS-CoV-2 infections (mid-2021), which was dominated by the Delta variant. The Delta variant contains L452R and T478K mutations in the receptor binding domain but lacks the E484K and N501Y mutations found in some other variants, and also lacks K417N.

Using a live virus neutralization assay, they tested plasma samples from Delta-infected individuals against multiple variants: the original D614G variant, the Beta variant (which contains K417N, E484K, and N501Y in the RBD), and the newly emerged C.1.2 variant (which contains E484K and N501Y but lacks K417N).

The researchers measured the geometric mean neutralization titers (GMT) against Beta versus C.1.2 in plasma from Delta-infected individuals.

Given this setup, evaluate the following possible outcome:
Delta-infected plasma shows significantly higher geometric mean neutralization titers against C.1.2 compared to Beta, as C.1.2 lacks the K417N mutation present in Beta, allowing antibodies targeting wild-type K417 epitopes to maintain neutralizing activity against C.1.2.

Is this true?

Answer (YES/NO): YES